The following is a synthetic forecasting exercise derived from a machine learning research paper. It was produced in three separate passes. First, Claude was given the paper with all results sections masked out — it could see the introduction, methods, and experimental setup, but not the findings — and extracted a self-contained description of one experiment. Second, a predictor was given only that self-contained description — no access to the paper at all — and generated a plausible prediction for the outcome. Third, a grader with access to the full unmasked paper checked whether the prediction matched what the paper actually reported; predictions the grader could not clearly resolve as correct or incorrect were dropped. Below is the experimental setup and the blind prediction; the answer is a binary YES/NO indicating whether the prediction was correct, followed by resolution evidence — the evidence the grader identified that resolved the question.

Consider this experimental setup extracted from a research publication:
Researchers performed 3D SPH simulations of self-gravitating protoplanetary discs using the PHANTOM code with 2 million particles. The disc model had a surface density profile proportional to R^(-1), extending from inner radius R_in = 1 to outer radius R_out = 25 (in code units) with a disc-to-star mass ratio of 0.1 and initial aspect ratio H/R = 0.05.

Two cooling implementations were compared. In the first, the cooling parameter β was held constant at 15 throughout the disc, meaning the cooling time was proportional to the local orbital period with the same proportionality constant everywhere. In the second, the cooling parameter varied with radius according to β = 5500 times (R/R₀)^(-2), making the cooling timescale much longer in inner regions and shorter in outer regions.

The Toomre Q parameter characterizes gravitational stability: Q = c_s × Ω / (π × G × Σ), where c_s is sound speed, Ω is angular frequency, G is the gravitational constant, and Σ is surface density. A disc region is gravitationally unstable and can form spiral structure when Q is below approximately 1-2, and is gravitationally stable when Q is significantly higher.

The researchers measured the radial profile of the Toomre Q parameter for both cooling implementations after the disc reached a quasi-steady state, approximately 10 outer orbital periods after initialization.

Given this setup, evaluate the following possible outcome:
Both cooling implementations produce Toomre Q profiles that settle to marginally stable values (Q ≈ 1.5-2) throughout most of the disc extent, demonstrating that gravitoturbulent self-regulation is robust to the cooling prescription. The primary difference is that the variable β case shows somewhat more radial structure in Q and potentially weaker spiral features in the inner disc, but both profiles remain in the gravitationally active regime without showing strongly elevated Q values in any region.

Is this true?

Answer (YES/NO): NO